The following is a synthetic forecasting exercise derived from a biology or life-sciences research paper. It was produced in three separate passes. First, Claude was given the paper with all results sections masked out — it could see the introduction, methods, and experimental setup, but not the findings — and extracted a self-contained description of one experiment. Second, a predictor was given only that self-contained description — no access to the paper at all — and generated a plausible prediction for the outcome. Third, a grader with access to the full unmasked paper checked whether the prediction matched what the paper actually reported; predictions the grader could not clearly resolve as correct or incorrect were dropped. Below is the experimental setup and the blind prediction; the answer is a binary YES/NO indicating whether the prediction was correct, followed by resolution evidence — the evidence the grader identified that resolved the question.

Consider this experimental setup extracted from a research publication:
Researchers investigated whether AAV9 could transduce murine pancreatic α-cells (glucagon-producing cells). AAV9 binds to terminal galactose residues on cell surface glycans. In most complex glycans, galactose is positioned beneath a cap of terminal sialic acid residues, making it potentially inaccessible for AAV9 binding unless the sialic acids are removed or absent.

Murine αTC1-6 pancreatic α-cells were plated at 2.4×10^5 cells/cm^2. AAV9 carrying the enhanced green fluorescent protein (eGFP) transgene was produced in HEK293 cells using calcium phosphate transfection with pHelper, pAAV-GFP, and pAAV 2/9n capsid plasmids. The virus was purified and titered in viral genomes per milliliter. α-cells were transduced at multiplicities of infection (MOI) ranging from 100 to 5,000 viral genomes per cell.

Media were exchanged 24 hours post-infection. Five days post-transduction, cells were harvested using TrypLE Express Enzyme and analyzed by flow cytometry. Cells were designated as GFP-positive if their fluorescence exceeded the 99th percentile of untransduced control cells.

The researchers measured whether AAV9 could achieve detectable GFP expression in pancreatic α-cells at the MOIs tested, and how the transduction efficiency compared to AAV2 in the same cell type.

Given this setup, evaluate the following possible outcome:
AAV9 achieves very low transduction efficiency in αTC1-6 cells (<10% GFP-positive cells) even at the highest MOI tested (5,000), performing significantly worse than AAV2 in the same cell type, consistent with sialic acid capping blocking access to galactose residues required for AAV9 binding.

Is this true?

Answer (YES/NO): NO